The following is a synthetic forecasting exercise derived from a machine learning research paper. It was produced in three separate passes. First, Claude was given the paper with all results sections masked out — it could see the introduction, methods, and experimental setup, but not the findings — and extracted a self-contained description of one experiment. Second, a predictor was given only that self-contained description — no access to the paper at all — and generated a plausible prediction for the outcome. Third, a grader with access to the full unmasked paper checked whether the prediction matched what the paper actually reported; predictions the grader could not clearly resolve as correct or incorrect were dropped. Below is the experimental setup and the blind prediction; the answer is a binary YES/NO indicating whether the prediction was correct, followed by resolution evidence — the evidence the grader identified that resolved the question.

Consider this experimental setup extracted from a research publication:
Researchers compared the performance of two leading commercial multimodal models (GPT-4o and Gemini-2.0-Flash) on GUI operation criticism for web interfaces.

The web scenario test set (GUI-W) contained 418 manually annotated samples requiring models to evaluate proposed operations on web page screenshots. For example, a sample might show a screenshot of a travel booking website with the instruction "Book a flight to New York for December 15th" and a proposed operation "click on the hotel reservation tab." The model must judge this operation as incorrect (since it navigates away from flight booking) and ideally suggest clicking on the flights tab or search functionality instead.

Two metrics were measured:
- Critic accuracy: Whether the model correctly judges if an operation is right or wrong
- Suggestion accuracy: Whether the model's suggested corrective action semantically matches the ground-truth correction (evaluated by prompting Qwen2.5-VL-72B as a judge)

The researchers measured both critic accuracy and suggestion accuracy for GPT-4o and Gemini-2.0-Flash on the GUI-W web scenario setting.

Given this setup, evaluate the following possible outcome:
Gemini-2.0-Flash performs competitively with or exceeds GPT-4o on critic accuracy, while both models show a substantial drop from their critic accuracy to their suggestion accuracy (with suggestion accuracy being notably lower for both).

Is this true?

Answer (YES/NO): NO